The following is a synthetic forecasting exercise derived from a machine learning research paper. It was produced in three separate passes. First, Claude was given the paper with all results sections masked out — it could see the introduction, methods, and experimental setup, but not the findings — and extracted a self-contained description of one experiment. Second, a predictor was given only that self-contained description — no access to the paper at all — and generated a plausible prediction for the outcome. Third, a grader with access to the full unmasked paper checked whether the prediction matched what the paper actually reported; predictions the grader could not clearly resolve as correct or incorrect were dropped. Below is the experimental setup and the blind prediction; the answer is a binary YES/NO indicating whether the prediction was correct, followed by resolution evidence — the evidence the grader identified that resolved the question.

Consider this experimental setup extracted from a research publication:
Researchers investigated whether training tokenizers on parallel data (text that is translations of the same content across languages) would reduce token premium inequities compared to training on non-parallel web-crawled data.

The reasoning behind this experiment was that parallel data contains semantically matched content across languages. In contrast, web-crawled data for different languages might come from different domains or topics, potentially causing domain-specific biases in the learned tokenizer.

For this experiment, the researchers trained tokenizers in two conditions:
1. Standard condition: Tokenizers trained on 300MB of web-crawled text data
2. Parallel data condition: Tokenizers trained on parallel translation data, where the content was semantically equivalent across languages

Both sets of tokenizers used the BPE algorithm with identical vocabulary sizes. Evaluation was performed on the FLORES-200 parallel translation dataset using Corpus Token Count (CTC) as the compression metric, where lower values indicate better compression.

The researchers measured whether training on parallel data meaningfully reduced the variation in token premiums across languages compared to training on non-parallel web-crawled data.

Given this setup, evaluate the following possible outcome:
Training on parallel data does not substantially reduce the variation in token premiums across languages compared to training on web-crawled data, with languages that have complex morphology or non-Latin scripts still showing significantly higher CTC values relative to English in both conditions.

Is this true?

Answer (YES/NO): NO